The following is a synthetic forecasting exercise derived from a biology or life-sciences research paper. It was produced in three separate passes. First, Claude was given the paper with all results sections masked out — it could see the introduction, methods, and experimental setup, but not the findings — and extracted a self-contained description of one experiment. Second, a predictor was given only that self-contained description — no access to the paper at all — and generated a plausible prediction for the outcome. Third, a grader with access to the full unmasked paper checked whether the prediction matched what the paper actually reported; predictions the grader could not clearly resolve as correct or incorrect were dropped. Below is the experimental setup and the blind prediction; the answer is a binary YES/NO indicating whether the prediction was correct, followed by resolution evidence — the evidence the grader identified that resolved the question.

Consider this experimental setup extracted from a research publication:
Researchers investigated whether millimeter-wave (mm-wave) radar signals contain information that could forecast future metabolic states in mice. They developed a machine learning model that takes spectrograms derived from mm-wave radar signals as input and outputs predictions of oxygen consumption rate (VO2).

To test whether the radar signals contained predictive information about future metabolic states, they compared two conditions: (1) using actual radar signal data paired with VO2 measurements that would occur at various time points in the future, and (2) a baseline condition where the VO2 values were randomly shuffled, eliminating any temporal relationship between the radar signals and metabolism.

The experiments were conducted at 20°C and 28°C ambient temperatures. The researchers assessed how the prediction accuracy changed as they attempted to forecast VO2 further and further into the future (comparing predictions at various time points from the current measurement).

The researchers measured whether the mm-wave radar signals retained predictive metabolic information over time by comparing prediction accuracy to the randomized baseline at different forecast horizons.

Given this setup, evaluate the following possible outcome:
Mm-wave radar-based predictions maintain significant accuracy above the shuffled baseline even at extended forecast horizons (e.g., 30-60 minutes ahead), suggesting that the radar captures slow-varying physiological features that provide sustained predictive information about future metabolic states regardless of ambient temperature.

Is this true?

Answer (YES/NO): NO